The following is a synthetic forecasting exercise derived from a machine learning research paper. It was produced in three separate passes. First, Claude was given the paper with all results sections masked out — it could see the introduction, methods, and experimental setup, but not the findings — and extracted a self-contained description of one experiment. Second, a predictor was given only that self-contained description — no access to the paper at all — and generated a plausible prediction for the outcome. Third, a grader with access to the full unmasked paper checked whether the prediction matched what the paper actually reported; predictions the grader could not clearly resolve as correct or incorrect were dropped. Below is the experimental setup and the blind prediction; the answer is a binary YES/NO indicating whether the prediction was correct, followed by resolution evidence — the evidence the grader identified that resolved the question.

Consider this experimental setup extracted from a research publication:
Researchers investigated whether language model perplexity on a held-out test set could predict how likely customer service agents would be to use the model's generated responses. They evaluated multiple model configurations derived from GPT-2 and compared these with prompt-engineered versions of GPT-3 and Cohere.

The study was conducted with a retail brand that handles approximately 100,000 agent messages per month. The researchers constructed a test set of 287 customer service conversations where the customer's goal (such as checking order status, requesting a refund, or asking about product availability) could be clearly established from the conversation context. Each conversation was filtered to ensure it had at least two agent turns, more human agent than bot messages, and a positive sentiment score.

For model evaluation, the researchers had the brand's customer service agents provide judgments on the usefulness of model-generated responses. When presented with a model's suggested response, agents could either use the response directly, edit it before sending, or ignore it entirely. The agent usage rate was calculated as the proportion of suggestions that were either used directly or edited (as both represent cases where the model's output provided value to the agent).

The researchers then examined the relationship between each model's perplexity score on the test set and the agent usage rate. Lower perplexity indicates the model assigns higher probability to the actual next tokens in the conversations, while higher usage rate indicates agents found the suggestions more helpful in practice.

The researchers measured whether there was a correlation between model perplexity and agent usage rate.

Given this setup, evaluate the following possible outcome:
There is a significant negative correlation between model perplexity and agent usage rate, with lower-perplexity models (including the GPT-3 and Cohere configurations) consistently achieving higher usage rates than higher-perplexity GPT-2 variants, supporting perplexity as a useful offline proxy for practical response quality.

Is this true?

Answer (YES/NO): NO